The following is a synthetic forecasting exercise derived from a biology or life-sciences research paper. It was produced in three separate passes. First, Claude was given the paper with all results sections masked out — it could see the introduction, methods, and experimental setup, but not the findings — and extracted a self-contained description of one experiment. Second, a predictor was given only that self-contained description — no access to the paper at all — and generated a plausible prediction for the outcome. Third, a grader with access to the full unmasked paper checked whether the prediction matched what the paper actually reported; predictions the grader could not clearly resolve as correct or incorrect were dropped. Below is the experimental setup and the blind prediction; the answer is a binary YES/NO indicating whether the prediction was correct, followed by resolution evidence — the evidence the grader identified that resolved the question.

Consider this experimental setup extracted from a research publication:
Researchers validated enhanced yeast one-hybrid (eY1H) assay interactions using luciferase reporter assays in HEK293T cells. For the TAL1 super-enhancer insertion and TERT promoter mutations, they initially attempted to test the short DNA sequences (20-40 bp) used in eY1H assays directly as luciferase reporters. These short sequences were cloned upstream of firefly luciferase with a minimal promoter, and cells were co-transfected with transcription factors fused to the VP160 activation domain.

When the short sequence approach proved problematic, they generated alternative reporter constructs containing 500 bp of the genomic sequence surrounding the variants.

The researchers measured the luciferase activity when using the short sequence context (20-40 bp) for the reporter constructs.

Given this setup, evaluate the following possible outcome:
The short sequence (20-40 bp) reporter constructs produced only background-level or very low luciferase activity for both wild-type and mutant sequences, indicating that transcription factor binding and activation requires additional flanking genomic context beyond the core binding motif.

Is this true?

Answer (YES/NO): YES